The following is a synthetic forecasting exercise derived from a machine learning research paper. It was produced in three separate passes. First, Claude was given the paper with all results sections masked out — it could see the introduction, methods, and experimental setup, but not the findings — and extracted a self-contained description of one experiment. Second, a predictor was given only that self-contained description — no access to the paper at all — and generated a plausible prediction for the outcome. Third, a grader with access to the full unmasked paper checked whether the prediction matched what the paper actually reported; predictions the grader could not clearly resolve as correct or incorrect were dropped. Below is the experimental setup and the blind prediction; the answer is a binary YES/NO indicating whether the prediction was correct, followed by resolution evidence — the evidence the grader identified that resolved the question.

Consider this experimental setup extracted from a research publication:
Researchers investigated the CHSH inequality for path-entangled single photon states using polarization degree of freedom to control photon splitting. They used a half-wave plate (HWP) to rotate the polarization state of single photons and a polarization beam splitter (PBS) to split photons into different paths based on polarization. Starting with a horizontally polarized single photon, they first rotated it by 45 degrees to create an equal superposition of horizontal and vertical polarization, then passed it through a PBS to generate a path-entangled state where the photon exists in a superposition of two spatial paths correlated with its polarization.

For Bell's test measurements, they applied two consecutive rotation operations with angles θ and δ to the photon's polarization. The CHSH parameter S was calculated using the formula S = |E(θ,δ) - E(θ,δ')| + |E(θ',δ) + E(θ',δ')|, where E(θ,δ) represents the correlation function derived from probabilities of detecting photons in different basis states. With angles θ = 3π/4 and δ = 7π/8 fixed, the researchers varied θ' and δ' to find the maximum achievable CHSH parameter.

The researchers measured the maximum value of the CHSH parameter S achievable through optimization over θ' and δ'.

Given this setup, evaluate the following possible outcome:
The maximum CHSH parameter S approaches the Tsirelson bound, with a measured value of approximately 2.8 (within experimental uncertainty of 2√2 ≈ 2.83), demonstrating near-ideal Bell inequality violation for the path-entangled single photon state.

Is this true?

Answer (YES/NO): YES